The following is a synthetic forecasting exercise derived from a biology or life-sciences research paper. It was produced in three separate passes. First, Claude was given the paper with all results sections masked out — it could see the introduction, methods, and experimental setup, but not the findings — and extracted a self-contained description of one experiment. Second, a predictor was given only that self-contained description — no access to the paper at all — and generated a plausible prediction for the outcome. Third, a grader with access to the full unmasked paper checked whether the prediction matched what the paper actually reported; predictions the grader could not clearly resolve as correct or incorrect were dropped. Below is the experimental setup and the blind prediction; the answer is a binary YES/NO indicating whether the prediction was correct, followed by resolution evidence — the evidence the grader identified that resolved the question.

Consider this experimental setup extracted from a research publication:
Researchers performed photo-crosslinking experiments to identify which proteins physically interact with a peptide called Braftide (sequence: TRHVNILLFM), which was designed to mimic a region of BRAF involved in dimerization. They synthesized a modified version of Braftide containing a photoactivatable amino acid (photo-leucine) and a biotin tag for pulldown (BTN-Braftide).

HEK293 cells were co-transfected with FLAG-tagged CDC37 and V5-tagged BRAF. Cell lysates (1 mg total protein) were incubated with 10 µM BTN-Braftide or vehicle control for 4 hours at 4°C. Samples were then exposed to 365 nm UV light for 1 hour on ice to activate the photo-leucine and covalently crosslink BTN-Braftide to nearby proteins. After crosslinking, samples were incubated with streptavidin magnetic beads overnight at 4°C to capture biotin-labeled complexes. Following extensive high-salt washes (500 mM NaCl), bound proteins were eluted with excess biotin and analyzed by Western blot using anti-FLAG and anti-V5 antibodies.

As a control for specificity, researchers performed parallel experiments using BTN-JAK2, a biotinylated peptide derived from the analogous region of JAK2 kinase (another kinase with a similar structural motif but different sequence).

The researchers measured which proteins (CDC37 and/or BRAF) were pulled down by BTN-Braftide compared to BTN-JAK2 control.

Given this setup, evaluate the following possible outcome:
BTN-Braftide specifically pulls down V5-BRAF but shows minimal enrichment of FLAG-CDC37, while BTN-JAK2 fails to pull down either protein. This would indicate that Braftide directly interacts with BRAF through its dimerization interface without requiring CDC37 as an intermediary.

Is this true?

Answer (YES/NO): NO